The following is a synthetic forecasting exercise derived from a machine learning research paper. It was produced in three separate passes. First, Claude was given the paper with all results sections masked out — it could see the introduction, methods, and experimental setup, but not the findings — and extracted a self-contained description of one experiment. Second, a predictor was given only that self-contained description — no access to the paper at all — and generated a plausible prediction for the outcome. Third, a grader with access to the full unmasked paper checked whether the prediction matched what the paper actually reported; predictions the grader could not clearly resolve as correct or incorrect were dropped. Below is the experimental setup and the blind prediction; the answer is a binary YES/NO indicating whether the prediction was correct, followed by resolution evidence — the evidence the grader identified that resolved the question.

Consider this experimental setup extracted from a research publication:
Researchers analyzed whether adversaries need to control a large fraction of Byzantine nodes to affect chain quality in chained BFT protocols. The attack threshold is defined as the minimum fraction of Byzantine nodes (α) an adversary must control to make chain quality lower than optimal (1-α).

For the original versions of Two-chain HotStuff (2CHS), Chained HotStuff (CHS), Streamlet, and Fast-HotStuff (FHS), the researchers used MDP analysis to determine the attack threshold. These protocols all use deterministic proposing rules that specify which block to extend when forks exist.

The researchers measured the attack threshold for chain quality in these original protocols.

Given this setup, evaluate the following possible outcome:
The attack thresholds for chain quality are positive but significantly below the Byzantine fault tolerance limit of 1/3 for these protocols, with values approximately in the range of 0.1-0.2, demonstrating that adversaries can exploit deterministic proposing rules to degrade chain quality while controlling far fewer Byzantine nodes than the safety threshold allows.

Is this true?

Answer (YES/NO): NO